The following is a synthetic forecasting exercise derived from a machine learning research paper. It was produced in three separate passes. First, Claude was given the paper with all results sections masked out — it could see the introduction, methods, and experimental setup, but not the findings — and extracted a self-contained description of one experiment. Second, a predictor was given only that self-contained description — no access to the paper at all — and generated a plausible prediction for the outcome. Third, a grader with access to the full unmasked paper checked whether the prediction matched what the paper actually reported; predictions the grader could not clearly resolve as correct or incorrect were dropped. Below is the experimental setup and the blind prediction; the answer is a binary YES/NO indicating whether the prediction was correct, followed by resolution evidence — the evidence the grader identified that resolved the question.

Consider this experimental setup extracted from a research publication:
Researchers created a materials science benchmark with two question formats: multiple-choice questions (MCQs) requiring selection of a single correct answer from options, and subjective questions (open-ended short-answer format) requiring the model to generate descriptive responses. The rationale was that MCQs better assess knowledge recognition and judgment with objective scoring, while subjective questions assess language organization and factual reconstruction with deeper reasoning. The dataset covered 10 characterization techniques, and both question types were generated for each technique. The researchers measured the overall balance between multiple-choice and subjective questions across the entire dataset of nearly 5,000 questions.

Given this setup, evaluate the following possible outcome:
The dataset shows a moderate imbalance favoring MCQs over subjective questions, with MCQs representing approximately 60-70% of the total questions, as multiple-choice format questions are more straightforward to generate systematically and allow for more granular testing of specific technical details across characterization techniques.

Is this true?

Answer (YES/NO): NO